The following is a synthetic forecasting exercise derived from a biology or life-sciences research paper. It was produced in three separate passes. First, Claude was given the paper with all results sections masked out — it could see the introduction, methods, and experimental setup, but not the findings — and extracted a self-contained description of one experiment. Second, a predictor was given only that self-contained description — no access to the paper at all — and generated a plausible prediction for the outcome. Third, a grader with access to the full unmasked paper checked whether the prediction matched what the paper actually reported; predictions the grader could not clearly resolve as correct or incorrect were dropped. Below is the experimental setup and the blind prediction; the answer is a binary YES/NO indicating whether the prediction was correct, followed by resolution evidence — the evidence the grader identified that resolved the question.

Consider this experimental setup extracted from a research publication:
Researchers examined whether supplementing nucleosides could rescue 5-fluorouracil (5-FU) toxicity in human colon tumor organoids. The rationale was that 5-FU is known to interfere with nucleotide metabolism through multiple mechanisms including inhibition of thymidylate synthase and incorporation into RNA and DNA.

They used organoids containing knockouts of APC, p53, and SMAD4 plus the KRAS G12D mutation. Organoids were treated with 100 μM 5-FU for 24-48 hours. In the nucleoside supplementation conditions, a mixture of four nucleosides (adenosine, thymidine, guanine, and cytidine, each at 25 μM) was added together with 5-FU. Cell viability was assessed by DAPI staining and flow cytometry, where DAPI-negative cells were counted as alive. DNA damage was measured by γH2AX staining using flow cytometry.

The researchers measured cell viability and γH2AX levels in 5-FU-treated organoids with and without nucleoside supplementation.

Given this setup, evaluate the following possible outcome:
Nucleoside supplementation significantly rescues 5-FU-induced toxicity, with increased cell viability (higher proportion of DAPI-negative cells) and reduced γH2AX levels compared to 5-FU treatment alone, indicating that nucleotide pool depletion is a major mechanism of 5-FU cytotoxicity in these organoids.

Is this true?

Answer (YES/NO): YES